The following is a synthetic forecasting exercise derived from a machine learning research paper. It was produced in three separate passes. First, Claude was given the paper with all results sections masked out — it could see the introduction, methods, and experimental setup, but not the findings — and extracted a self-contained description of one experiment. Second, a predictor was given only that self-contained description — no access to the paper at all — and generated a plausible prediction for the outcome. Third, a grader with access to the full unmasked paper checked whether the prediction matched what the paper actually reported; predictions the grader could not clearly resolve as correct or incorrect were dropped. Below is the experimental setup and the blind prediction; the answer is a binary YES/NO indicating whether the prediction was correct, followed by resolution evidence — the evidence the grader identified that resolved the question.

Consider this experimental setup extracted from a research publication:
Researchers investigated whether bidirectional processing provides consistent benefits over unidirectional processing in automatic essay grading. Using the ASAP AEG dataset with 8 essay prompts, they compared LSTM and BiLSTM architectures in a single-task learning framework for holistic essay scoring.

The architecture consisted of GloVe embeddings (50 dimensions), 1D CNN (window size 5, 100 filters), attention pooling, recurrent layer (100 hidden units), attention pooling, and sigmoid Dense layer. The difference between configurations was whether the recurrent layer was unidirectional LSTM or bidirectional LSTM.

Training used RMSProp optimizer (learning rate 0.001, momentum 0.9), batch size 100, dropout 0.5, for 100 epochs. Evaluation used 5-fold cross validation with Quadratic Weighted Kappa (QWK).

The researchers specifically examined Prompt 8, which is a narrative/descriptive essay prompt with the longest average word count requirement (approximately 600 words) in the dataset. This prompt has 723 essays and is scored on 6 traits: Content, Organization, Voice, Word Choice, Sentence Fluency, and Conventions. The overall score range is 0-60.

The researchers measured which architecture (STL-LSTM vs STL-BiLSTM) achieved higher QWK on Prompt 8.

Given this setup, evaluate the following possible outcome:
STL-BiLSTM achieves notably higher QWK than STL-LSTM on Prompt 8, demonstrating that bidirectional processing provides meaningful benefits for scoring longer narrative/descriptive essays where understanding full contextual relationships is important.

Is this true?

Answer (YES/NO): YES